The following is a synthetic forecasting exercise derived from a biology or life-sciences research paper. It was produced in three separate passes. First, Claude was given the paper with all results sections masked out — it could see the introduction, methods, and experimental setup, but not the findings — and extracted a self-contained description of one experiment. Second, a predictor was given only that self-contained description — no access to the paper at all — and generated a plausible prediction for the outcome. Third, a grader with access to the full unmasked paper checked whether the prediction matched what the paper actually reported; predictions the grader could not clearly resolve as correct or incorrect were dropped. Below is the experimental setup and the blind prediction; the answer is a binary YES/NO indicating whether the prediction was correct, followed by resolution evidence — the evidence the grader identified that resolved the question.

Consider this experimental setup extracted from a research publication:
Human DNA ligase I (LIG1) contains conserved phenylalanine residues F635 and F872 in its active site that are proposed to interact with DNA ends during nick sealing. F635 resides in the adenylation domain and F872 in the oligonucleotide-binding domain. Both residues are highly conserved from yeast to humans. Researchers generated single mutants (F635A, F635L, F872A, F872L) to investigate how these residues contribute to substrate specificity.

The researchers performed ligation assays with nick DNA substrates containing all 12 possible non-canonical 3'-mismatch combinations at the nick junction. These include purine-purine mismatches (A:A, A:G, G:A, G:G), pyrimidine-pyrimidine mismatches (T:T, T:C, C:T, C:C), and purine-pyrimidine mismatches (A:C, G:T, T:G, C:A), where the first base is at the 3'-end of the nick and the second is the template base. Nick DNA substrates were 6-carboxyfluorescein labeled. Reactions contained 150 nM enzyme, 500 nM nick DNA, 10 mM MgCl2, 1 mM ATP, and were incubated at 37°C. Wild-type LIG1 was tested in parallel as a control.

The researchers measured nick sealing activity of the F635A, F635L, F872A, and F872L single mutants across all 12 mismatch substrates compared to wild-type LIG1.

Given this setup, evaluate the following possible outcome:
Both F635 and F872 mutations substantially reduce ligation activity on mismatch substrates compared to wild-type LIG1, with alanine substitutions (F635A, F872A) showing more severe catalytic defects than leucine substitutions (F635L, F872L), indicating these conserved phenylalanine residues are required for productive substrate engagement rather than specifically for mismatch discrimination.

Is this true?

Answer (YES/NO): NO